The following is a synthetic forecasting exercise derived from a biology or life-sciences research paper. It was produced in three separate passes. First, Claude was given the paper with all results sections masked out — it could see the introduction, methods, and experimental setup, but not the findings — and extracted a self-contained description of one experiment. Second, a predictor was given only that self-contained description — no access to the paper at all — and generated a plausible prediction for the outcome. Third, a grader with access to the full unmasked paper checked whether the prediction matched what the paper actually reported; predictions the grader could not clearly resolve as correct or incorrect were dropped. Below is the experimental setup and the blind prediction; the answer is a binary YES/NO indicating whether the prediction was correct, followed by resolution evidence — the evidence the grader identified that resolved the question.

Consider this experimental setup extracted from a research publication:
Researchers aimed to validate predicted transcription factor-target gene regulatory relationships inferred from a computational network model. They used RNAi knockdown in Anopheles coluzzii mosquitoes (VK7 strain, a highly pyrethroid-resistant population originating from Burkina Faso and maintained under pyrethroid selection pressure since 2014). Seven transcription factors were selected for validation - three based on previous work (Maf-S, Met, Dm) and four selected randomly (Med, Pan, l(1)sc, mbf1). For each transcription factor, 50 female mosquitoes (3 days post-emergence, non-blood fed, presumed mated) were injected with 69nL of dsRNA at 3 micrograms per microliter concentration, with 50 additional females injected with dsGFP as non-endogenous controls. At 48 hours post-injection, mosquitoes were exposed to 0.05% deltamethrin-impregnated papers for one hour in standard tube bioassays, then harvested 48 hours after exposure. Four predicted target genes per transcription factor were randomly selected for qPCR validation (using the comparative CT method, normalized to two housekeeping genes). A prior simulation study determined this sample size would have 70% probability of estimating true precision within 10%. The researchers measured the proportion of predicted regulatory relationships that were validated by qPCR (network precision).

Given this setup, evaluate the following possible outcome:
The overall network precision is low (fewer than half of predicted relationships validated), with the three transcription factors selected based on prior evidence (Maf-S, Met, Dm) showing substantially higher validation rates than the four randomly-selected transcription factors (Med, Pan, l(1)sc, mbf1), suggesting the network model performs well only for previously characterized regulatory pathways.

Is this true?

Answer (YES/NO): NO